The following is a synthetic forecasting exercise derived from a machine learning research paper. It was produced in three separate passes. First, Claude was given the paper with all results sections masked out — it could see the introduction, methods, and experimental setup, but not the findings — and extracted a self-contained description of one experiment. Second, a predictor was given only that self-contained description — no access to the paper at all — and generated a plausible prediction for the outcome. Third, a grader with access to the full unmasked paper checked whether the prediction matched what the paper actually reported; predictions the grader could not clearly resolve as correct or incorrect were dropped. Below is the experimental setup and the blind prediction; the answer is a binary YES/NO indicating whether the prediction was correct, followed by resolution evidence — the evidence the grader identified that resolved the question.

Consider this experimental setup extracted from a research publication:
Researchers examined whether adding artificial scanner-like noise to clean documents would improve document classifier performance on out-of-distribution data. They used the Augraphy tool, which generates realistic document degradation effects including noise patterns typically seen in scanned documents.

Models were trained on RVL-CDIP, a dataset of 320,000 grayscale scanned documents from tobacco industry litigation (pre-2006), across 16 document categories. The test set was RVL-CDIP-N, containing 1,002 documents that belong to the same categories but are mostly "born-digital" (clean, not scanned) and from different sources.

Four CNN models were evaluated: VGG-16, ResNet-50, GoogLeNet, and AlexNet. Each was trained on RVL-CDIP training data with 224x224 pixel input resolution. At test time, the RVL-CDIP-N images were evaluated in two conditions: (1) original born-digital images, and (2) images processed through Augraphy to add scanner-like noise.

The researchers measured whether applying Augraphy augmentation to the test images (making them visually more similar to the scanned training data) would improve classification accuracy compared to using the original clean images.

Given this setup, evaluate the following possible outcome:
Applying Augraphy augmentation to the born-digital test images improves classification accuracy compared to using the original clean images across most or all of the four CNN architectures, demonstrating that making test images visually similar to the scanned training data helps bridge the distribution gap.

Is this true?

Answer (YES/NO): NO